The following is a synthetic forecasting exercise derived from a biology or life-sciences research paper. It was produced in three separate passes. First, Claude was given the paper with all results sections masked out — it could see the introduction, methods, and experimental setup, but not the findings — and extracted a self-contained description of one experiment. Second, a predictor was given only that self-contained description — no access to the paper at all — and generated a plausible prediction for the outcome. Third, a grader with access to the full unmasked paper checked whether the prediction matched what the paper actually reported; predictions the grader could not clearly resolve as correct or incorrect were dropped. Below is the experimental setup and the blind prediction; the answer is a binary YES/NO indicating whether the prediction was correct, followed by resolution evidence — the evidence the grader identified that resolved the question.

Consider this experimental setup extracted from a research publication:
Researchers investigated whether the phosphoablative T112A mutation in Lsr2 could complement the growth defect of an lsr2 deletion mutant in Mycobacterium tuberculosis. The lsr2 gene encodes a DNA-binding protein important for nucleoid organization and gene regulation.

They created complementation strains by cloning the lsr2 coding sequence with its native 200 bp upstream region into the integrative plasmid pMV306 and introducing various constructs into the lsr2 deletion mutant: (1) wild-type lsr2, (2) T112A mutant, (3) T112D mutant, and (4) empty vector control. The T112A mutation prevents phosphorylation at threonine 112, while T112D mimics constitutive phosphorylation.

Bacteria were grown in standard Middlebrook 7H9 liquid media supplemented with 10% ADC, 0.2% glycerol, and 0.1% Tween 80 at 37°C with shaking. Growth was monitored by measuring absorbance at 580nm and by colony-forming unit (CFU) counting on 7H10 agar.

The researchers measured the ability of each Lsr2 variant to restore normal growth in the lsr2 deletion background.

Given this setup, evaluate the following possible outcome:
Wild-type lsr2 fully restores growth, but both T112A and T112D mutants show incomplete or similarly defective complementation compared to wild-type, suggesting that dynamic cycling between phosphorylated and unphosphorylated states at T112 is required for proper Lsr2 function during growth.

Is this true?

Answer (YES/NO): NO